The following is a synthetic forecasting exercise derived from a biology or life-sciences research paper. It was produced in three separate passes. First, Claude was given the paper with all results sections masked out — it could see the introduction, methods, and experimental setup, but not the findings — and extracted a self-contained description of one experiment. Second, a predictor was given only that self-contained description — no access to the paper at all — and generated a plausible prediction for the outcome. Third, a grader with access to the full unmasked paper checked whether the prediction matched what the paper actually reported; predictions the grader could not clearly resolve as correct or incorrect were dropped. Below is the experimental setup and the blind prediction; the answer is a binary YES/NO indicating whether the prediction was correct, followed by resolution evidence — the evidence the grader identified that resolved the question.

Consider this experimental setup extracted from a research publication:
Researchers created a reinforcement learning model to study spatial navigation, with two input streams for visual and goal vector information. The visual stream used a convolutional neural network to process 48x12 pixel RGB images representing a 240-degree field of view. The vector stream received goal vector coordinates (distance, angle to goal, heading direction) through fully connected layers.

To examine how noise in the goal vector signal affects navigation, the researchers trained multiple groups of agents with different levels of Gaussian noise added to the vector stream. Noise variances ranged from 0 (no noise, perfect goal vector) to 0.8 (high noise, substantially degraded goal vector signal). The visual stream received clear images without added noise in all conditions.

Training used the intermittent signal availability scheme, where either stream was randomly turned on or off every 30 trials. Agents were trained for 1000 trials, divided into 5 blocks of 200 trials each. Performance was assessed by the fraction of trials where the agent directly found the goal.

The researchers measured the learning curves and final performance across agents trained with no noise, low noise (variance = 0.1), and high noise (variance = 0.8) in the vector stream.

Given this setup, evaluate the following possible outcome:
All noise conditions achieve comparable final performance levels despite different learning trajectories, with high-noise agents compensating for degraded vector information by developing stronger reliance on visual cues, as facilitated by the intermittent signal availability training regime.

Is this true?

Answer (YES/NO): NO